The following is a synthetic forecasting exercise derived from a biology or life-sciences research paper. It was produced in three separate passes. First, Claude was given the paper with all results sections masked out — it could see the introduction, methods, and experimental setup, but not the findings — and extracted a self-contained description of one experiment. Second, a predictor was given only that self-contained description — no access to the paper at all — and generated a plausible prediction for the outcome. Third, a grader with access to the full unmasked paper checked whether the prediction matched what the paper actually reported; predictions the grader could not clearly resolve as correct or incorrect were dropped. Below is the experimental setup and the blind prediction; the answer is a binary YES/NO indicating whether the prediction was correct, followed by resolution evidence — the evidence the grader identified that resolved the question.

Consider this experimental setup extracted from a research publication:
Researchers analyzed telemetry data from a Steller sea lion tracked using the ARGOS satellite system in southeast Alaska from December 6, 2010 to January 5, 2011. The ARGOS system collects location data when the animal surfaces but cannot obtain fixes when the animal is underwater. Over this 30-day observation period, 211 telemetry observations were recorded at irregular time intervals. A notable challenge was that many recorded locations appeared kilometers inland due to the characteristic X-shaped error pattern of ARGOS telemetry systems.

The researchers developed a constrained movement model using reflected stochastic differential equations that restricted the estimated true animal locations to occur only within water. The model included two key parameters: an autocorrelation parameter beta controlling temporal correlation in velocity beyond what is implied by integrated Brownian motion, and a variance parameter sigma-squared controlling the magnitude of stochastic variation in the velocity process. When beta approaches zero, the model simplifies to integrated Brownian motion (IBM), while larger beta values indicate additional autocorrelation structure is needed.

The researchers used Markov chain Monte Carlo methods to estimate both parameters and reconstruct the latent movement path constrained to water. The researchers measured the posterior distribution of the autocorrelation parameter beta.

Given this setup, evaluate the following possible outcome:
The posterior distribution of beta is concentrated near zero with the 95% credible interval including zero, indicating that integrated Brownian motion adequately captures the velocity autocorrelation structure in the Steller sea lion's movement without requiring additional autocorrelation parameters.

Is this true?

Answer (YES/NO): NO